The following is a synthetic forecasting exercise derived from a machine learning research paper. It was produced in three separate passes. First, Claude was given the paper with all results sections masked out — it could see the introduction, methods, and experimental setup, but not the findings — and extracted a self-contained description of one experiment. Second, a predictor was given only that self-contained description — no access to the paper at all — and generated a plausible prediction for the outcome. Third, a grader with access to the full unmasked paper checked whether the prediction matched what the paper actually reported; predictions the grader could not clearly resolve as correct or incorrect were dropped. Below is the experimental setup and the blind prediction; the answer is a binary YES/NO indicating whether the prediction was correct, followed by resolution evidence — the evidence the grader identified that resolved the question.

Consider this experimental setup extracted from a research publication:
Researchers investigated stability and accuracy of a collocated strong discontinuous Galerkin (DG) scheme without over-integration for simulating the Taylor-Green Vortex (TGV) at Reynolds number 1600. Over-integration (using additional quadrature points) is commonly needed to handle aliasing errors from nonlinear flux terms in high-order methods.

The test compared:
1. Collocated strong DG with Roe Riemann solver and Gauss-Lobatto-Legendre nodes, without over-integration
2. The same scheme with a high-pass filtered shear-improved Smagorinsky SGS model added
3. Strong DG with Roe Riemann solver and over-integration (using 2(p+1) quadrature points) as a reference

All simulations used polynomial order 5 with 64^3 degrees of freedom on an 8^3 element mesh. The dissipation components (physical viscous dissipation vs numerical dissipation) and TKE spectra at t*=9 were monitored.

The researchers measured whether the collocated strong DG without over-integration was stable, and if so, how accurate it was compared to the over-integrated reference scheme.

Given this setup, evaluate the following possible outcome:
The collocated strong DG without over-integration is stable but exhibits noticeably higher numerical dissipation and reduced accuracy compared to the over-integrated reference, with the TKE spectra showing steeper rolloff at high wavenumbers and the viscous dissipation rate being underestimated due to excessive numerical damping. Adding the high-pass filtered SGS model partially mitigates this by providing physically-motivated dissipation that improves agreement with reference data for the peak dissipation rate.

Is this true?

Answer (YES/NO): NO